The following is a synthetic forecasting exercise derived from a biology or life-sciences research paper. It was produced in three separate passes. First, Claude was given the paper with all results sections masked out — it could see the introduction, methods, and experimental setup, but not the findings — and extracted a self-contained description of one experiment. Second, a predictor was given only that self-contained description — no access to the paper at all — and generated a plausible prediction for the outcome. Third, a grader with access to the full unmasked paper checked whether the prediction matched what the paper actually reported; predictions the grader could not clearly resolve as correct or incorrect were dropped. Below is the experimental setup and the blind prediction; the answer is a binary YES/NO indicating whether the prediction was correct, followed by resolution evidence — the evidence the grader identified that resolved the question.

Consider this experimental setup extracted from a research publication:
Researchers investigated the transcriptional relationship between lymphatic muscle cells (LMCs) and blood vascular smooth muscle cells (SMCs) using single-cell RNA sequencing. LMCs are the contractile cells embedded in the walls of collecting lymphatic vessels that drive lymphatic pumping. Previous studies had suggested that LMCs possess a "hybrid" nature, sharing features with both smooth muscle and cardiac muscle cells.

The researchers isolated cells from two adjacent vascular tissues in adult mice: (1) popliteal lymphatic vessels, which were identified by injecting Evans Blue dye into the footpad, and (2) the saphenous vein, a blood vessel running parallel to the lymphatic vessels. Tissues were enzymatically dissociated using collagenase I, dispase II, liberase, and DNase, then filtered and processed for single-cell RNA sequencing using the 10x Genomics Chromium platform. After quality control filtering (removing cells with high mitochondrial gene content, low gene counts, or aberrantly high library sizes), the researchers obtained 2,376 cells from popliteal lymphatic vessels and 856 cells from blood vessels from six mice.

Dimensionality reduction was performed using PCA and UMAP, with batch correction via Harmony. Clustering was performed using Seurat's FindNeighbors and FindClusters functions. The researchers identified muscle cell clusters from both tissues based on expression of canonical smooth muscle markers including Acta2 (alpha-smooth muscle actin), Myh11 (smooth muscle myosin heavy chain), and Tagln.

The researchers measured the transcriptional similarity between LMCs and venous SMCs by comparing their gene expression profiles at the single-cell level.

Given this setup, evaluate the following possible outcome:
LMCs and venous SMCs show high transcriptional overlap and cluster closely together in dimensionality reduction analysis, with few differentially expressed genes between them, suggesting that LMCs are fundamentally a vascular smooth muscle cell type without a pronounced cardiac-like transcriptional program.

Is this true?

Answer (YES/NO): YES